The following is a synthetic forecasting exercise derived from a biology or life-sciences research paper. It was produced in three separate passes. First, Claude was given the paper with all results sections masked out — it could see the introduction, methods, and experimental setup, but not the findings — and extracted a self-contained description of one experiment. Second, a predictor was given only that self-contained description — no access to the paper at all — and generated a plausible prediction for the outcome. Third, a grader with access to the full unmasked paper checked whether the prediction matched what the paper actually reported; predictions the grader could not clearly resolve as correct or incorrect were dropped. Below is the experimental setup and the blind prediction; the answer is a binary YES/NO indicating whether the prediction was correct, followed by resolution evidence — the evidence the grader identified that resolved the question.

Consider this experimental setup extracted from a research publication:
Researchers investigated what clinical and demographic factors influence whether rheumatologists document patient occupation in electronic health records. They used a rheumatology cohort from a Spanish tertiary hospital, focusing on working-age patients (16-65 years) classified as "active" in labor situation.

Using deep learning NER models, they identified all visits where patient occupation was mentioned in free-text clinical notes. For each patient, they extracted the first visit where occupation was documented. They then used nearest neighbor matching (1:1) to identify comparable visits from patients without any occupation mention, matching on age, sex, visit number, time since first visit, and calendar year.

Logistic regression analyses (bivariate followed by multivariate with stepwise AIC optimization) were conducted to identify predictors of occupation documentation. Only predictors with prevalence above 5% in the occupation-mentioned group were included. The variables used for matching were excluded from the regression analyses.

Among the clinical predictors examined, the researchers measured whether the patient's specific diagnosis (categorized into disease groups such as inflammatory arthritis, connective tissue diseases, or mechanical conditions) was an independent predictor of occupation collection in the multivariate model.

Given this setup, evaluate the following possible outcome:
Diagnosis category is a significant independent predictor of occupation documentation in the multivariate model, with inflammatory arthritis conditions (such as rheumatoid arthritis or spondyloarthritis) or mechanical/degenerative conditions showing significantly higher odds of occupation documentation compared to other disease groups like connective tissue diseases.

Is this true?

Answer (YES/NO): NO